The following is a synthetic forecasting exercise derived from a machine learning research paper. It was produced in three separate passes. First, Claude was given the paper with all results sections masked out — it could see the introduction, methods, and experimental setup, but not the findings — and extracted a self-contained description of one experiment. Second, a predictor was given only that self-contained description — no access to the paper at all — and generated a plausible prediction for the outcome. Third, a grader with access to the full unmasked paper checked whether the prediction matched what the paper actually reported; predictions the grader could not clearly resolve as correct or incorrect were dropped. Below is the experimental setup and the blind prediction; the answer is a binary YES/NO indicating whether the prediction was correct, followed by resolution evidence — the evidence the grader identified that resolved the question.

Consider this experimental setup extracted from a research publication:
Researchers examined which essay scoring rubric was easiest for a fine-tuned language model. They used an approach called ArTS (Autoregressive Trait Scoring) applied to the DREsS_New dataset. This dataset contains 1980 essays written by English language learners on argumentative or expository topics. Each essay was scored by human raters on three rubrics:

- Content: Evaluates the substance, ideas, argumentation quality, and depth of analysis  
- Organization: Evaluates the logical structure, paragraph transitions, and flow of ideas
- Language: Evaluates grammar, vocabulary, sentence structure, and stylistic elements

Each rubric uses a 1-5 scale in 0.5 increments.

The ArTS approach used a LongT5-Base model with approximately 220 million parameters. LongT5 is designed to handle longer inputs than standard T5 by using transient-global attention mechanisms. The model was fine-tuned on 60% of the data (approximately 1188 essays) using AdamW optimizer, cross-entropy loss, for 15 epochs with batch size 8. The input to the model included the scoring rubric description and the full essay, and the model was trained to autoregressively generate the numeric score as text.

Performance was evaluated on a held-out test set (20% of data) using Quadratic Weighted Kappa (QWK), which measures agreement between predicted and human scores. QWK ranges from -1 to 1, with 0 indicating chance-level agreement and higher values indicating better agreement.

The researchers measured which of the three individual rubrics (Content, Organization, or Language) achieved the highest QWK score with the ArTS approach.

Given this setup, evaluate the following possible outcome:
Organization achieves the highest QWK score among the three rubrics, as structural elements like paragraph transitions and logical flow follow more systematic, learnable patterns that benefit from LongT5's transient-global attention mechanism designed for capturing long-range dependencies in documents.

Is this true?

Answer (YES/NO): NO